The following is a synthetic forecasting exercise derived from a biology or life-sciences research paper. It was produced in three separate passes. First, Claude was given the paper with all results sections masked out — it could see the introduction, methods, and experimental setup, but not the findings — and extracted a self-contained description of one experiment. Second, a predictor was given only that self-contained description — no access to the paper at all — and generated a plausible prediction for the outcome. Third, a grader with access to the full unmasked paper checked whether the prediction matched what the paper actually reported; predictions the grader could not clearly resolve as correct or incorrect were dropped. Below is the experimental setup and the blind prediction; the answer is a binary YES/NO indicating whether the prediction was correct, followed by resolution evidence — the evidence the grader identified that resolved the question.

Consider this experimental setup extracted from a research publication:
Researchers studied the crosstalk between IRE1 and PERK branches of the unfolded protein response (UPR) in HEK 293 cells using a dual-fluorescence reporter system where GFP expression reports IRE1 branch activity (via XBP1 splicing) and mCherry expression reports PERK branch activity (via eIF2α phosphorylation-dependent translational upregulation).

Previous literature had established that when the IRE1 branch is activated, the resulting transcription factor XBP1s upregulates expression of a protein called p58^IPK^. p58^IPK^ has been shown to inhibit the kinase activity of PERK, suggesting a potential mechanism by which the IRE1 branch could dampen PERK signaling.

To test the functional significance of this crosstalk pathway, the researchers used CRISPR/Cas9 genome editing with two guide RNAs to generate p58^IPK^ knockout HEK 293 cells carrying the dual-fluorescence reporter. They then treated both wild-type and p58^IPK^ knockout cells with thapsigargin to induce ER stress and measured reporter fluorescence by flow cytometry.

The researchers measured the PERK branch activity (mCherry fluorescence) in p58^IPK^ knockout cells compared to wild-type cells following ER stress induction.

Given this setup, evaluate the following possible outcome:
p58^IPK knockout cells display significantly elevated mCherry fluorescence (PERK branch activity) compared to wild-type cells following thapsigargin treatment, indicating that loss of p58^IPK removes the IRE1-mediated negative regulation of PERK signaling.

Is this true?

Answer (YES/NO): YES